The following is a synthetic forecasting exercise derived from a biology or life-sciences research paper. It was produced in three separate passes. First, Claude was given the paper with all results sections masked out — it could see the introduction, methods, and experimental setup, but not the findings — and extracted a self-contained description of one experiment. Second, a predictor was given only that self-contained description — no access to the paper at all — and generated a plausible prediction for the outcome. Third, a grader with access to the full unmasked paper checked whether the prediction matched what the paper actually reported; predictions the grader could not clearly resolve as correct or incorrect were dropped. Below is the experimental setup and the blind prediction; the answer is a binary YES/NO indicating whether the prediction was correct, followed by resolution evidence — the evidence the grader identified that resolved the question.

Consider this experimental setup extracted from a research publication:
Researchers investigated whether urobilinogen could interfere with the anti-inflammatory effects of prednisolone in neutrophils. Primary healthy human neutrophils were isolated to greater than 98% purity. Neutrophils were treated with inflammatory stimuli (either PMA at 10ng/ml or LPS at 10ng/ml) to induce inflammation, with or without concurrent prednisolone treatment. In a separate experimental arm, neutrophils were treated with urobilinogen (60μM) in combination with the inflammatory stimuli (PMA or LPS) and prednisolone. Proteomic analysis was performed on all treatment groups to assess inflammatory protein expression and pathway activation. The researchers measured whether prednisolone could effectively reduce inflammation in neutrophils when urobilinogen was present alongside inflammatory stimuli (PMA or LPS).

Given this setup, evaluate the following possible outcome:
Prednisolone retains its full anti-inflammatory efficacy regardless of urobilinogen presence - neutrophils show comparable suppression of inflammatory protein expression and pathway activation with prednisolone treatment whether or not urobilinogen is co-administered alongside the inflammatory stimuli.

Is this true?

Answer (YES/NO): NO